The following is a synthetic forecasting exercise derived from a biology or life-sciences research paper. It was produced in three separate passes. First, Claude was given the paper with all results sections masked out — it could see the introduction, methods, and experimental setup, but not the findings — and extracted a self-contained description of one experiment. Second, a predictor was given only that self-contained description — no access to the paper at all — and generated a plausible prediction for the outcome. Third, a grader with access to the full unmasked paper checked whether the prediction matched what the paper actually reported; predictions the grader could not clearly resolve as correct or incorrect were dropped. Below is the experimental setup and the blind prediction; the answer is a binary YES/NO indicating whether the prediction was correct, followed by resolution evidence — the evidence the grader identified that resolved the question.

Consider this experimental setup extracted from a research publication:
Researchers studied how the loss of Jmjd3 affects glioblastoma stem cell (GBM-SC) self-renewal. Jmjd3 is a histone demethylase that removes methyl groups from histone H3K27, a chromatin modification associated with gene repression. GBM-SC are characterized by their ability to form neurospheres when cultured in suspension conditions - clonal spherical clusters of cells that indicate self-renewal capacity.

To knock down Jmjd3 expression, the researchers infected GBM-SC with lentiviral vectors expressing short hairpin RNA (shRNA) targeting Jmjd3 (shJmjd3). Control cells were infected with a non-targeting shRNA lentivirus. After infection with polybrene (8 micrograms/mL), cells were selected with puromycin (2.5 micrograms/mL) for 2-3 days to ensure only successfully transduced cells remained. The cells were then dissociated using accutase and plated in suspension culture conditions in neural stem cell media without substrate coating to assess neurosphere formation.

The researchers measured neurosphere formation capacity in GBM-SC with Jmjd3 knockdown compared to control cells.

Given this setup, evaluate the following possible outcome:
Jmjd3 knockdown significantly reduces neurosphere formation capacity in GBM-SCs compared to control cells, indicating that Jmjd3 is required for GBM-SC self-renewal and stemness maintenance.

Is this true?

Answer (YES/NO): NO